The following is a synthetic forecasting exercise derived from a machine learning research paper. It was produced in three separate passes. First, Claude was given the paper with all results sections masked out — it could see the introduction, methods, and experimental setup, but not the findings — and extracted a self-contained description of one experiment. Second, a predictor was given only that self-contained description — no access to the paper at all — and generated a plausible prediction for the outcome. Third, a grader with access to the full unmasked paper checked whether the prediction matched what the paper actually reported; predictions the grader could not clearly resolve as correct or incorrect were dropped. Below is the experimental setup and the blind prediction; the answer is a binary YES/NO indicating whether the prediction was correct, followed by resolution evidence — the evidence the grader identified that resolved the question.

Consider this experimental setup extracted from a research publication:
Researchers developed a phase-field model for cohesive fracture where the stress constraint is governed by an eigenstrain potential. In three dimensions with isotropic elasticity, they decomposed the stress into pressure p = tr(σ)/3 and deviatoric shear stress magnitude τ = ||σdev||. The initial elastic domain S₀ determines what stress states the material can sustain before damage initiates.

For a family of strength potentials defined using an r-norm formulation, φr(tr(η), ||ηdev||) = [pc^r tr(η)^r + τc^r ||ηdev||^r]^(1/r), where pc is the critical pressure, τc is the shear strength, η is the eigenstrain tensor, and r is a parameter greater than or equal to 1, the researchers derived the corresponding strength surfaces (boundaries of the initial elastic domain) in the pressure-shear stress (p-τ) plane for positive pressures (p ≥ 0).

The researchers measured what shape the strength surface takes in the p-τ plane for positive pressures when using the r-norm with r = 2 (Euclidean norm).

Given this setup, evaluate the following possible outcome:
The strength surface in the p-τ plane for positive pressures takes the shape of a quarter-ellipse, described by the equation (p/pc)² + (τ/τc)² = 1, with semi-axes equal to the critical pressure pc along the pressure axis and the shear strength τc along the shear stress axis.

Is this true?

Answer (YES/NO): YES